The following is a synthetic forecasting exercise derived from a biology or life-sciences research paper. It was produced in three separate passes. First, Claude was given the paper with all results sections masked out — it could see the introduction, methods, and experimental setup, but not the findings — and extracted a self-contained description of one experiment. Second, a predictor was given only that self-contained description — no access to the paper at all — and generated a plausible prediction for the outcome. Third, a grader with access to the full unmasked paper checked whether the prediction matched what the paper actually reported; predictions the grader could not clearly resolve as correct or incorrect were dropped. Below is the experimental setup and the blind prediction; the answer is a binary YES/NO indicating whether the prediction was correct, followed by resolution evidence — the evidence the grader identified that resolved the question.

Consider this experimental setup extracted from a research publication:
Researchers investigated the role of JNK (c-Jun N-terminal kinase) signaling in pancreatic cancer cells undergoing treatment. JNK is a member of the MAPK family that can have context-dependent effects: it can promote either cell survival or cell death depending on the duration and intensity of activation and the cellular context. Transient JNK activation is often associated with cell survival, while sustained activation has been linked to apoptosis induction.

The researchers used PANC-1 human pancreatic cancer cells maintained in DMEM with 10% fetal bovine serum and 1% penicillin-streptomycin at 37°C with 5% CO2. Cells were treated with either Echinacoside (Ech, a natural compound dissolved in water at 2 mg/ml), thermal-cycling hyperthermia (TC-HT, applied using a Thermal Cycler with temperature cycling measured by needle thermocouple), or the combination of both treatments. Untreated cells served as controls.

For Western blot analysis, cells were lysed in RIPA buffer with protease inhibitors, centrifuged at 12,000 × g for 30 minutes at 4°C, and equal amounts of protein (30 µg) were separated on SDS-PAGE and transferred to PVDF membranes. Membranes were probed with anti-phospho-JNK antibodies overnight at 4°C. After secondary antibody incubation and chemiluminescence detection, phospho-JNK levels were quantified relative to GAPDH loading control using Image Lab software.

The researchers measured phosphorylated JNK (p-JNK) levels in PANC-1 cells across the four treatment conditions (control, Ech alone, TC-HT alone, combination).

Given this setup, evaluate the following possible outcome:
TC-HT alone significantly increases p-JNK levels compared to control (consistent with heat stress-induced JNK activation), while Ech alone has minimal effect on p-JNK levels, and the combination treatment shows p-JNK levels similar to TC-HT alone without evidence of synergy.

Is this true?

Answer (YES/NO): NO